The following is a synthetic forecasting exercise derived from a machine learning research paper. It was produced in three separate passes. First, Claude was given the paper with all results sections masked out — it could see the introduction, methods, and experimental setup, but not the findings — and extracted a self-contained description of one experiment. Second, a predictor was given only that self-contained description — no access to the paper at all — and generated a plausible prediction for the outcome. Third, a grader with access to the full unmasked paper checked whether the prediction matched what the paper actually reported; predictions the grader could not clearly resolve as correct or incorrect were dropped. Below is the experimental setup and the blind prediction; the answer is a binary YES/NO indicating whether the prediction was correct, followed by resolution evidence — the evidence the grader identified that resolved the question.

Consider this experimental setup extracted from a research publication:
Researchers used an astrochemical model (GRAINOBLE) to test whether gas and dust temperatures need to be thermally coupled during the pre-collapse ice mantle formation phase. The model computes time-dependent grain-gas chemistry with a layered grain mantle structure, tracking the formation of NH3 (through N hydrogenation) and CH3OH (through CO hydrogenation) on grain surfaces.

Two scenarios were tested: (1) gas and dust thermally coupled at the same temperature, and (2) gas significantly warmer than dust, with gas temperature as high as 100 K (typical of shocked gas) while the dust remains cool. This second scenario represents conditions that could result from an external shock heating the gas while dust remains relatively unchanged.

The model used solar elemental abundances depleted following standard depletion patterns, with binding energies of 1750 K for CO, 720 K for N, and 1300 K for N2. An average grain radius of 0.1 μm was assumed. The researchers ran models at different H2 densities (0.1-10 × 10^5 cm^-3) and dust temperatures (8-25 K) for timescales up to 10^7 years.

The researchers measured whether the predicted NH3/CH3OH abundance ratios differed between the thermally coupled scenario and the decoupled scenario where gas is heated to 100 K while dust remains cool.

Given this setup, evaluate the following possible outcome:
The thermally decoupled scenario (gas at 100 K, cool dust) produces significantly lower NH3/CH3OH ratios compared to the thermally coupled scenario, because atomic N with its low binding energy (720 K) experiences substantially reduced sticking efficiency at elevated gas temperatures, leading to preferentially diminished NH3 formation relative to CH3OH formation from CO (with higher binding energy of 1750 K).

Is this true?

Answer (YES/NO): NO